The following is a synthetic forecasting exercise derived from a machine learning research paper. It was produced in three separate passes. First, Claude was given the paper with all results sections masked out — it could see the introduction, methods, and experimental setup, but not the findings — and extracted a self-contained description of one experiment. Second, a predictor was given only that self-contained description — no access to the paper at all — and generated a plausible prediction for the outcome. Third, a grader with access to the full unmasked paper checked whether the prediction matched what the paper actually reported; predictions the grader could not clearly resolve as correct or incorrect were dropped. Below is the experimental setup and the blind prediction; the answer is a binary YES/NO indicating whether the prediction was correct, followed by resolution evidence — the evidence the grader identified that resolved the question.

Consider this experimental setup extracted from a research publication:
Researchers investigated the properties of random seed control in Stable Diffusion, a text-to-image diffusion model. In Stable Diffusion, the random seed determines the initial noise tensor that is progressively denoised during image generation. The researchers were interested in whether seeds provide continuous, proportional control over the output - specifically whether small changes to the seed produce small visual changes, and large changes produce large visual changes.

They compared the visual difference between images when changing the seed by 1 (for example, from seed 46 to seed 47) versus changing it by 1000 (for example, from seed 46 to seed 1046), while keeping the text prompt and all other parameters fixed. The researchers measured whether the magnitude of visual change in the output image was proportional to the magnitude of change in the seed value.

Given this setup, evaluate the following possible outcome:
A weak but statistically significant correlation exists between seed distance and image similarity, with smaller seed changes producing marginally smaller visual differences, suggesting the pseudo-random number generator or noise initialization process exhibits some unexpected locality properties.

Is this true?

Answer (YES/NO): NO